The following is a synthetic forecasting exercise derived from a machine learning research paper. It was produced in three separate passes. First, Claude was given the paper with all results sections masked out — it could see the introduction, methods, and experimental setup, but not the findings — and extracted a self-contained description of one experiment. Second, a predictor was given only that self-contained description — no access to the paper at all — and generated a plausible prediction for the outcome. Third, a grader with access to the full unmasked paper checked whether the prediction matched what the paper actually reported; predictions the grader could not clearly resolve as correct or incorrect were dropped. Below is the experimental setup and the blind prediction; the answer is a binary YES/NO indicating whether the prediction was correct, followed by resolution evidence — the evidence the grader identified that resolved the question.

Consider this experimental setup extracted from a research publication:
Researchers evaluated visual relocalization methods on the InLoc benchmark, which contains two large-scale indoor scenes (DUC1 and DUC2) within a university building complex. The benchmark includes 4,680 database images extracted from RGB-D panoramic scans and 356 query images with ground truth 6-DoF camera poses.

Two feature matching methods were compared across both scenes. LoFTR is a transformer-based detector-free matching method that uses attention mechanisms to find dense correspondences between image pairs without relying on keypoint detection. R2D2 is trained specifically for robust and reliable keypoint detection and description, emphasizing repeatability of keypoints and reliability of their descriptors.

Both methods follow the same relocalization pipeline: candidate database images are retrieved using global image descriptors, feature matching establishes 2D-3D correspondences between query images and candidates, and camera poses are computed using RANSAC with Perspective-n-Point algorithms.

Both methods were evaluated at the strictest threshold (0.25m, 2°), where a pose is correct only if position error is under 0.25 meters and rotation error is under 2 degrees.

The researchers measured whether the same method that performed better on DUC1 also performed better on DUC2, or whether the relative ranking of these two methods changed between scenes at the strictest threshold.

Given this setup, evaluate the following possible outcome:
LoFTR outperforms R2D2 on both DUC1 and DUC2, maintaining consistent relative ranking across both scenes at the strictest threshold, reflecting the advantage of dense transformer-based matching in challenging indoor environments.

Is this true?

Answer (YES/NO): YES